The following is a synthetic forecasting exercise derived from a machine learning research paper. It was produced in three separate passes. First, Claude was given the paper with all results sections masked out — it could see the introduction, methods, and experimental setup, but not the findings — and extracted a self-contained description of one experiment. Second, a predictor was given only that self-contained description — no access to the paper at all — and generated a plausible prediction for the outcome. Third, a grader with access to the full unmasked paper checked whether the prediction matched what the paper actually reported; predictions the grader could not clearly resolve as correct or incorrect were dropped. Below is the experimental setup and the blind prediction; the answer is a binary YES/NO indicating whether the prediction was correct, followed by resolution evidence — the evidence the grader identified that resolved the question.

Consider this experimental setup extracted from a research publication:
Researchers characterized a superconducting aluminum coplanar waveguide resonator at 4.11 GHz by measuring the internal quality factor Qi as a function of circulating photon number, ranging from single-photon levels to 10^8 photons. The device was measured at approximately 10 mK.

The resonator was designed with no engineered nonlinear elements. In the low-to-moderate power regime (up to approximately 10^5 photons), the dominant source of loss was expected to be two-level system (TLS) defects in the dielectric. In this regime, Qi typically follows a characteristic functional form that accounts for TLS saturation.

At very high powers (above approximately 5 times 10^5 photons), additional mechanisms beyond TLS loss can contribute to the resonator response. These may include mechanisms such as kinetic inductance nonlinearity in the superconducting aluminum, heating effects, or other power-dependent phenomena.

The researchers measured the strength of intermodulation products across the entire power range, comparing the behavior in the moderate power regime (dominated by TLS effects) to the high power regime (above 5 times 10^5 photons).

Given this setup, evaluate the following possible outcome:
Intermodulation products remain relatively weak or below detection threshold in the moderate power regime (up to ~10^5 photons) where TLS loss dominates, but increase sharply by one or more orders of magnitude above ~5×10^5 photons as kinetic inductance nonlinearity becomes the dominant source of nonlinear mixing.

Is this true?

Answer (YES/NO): NO